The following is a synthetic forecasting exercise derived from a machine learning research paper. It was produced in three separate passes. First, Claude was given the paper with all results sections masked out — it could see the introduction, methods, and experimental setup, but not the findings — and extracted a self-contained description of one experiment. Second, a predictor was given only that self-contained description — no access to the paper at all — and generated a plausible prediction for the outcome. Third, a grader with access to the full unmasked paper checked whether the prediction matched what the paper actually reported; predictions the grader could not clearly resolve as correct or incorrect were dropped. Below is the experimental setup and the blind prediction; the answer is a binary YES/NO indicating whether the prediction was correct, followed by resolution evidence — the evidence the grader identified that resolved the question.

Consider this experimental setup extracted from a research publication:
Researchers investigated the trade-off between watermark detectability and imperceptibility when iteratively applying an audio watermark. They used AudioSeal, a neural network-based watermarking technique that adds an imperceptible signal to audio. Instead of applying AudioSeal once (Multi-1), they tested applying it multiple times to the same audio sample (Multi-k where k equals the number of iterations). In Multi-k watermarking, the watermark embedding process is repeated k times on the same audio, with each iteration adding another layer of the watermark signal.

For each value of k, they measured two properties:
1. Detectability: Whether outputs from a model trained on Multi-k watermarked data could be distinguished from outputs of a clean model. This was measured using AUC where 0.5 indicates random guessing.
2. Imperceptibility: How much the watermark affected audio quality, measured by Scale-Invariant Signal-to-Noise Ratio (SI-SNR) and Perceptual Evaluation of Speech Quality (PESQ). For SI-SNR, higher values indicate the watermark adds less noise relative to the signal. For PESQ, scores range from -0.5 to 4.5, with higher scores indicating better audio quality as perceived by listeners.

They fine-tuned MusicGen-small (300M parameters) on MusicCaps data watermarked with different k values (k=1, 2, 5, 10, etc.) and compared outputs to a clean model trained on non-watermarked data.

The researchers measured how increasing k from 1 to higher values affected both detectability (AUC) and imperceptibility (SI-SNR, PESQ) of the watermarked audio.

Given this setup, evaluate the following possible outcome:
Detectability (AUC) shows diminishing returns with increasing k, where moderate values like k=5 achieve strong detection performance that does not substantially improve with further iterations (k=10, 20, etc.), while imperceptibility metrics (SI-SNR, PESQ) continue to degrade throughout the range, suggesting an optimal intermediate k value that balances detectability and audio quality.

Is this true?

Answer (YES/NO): NO